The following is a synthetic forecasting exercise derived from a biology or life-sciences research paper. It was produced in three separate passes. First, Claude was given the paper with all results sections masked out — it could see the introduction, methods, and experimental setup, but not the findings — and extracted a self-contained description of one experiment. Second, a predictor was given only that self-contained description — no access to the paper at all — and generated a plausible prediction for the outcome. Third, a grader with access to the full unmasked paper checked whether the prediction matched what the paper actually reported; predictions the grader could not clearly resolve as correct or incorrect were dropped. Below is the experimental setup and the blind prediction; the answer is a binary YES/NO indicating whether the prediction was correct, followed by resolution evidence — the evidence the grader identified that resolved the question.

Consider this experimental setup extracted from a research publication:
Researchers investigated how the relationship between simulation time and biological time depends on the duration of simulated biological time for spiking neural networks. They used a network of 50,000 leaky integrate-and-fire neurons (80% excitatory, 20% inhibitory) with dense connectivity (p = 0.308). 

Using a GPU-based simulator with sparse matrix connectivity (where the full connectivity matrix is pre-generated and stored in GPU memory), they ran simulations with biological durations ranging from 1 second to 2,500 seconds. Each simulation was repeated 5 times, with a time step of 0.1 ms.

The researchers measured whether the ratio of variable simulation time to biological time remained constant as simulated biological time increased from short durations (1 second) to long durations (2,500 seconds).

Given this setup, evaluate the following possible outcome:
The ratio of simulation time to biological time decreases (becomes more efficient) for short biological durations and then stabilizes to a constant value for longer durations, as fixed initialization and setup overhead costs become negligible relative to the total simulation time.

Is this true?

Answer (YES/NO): NO